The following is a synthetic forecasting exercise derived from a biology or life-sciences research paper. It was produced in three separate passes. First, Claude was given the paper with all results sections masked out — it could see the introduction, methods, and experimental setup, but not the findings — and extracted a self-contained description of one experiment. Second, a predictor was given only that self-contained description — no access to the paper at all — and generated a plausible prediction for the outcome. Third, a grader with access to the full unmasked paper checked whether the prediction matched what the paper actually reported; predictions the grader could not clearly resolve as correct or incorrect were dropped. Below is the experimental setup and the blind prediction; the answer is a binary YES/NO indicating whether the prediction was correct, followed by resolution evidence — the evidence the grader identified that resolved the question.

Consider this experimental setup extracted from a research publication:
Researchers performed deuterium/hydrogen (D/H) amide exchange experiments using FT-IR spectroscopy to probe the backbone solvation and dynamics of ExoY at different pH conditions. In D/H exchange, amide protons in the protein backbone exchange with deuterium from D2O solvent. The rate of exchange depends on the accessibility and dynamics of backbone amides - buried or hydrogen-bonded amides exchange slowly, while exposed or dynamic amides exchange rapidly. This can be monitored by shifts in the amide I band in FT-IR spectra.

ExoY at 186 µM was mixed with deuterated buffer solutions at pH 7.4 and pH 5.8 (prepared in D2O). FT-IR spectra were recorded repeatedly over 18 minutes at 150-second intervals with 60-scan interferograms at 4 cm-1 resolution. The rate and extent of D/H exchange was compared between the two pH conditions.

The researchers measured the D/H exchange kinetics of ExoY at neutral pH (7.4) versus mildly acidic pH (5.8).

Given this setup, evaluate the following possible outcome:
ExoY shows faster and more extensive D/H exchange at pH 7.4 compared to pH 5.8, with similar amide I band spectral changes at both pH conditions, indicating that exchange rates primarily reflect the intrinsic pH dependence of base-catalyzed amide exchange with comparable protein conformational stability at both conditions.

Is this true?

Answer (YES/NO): NO